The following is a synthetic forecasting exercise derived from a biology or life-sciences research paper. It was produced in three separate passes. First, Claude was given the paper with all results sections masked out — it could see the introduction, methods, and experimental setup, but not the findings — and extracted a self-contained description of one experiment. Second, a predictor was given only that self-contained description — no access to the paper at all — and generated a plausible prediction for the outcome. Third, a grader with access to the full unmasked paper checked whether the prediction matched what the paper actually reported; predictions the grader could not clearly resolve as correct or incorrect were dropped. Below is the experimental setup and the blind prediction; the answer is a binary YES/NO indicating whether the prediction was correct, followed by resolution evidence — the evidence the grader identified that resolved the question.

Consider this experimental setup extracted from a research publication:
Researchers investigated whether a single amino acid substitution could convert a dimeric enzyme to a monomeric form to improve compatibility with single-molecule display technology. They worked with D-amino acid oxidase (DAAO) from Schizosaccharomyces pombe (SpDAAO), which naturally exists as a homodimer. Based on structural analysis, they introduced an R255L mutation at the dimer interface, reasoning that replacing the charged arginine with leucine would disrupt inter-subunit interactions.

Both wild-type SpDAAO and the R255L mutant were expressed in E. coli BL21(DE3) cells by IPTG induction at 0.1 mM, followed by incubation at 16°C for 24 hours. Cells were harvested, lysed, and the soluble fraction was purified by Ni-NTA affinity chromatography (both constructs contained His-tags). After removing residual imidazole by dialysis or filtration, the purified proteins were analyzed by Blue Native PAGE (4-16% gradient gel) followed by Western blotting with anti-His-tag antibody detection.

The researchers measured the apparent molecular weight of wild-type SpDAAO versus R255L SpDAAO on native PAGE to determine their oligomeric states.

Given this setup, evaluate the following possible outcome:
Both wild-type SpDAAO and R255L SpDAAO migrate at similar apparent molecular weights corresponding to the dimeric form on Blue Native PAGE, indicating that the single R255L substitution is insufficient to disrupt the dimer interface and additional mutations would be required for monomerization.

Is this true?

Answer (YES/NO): NO